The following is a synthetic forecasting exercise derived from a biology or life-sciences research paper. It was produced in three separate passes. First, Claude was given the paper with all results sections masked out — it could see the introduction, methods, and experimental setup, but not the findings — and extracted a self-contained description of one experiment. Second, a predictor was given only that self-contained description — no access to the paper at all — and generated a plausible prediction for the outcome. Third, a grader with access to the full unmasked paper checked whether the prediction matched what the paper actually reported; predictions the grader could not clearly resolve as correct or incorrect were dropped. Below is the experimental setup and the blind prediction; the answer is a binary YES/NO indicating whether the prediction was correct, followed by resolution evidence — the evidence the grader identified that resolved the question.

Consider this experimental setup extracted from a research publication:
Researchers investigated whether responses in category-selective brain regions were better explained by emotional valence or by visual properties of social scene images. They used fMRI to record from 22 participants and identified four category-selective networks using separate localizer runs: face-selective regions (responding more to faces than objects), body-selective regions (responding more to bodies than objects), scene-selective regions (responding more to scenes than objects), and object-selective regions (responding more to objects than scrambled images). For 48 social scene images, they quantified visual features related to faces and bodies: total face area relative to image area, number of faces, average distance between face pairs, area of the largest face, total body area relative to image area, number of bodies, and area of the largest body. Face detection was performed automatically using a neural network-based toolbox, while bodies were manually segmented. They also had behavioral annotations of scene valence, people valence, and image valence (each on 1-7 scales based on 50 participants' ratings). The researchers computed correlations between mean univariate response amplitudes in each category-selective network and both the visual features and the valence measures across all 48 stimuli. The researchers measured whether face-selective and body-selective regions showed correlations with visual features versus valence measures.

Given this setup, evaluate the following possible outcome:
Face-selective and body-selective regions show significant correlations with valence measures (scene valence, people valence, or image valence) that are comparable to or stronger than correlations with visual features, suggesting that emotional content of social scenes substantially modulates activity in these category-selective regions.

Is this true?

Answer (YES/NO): NO